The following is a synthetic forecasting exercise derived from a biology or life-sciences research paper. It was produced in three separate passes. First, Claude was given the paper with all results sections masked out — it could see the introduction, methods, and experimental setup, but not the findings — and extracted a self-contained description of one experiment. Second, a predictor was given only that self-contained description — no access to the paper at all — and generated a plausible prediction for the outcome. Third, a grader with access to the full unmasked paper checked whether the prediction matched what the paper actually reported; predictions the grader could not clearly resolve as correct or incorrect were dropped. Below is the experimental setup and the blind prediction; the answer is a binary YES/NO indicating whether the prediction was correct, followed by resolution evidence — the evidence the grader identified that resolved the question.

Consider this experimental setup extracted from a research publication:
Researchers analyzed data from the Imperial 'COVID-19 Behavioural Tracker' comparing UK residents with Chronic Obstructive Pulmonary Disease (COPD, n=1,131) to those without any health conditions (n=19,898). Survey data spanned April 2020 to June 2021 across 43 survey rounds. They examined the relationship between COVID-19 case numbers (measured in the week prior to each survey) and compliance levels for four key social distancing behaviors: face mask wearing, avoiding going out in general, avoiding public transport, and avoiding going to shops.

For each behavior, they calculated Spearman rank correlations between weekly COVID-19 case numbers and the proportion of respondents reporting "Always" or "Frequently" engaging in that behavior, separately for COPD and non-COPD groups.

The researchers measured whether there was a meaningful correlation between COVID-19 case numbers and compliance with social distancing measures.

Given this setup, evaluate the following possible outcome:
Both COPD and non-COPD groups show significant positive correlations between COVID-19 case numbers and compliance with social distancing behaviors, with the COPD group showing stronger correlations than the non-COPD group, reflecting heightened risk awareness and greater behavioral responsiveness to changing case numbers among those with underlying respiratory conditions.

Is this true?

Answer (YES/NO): NO